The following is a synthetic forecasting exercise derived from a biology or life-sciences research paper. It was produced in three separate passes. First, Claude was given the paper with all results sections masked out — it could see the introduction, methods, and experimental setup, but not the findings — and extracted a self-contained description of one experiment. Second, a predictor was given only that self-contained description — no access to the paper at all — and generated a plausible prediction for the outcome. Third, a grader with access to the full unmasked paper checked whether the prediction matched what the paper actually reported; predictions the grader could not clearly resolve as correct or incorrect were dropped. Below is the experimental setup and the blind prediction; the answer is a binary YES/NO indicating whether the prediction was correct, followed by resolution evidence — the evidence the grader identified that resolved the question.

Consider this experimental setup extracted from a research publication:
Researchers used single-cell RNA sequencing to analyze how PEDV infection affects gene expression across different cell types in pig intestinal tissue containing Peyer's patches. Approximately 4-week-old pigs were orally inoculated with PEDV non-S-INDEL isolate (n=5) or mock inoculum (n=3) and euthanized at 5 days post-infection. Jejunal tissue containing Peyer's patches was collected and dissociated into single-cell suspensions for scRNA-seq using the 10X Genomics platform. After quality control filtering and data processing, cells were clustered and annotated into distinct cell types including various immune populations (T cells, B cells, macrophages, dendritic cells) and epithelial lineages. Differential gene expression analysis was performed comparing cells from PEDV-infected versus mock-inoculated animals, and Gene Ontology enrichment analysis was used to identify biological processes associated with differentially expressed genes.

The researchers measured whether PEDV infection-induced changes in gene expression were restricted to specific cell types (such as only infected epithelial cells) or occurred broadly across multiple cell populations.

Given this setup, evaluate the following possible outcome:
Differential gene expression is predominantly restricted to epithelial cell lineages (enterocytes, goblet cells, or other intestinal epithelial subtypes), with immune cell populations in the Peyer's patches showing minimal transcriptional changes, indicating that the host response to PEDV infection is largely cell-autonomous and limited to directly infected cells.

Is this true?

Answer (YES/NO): NO